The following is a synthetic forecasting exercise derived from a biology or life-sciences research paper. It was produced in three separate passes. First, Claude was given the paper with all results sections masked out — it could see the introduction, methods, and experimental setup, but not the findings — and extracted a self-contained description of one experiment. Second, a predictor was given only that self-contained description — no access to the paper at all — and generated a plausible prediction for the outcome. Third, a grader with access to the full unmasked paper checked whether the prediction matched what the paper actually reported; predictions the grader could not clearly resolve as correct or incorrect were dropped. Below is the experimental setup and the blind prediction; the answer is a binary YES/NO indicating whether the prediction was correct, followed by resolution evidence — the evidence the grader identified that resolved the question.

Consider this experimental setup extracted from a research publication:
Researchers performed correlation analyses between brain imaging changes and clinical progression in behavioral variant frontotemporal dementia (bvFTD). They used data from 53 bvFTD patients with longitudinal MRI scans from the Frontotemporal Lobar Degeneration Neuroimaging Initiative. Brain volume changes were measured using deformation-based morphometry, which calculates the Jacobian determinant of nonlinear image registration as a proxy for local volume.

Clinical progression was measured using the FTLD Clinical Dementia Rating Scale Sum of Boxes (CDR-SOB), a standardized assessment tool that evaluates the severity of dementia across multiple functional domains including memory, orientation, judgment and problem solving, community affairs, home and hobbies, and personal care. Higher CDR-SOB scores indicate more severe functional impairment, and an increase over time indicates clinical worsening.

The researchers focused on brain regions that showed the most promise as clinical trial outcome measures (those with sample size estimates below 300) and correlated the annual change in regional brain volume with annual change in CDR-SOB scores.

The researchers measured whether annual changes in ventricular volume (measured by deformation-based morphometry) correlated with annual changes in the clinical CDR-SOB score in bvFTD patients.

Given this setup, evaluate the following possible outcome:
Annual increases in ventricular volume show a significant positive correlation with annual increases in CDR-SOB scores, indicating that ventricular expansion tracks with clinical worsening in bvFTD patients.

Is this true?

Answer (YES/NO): YES